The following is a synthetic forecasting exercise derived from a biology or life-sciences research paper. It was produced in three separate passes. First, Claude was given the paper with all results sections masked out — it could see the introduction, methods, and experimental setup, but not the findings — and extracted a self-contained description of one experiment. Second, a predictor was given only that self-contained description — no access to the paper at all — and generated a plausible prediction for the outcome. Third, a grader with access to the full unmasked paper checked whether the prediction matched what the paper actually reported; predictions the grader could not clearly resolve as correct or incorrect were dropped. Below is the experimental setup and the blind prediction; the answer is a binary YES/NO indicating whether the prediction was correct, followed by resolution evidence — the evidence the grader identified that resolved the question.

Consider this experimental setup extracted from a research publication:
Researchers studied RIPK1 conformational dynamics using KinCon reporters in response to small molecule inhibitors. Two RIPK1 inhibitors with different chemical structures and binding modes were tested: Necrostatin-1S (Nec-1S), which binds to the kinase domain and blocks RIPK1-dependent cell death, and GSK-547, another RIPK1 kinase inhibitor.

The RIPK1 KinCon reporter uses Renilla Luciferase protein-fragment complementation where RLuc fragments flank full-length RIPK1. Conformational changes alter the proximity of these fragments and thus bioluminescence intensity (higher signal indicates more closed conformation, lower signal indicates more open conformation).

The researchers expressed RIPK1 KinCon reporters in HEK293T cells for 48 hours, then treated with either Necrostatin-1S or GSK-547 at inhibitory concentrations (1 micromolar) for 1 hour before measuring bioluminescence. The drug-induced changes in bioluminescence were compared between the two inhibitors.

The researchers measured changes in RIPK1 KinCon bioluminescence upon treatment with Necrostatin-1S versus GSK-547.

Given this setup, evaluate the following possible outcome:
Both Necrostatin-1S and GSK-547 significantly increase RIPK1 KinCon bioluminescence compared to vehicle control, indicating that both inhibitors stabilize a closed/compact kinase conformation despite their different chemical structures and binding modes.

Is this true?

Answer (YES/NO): YES